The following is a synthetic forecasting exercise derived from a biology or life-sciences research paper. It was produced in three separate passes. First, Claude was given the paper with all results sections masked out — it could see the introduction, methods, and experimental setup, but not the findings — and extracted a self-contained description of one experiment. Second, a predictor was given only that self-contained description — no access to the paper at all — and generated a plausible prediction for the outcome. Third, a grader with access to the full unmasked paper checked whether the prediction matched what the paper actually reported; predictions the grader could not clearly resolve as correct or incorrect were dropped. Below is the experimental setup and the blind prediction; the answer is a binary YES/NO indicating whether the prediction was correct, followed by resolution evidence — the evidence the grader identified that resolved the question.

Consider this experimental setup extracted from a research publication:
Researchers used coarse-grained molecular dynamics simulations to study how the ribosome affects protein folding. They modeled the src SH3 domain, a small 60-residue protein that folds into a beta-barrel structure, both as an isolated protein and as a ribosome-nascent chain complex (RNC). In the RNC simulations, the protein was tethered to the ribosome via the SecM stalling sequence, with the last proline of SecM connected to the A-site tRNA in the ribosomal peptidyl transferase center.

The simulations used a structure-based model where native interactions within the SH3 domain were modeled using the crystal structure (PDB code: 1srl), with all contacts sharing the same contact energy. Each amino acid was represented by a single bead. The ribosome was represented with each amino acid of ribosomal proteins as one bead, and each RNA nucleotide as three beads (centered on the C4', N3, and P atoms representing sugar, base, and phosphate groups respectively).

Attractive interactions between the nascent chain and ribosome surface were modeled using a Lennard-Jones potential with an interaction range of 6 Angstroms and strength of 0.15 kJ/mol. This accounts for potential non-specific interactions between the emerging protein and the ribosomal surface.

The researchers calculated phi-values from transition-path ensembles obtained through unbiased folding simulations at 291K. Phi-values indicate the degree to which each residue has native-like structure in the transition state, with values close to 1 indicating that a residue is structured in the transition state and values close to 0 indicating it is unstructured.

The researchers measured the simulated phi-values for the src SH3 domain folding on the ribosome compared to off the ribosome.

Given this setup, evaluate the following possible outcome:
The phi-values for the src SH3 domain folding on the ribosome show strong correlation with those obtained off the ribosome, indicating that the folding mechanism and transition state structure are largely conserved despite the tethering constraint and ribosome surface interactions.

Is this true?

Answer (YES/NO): YES